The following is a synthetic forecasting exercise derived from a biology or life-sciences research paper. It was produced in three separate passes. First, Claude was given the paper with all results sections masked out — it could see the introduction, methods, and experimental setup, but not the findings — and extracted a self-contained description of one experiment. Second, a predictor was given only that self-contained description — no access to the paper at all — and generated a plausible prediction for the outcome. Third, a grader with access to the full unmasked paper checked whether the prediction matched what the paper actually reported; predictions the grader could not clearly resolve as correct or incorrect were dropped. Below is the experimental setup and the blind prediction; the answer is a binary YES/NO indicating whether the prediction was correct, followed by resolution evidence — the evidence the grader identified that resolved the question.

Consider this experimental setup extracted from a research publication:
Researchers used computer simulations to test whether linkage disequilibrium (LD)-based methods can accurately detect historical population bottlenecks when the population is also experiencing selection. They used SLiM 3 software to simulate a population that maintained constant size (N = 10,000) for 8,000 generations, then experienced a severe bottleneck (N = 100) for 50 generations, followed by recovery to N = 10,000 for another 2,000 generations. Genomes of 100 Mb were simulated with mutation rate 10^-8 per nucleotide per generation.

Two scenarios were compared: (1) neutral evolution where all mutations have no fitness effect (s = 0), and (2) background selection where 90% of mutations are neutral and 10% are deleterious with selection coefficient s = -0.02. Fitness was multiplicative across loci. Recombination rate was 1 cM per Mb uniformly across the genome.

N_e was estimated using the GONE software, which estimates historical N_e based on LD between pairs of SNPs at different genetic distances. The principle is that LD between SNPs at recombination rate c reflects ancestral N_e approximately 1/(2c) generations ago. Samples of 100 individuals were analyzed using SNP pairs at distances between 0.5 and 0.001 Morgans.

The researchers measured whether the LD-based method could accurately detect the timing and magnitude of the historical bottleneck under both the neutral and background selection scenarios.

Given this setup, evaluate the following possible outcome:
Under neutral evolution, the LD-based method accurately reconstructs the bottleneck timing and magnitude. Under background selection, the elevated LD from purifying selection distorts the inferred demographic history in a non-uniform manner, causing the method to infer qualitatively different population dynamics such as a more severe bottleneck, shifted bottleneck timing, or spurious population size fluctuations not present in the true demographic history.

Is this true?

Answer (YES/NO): NO